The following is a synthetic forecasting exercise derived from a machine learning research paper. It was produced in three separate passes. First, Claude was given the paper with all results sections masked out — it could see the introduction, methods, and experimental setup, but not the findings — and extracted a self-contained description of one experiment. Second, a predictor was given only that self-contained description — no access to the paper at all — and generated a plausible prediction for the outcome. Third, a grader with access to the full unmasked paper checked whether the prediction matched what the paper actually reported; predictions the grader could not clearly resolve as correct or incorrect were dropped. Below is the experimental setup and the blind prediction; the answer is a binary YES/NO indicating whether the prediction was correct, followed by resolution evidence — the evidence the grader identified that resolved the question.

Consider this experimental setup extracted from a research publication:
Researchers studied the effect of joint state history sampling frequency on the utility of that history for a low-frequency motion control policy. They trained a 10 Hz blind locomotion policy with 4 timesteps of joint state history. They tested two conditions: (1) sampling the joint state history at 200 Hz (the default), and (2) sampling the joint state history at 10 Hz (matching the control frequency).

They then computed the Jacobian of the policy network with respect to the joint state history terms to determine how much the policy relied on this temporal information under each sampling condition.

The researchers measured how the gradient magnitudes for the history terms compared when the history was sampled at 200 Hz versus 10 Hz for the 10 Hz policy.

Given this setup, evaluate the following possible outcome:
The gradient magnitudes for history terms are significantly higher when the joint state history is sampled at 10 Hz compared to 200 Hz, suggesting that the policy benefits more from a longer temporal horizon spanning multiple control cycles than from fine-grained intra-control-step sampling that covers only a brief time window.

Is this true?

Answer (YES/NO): NO